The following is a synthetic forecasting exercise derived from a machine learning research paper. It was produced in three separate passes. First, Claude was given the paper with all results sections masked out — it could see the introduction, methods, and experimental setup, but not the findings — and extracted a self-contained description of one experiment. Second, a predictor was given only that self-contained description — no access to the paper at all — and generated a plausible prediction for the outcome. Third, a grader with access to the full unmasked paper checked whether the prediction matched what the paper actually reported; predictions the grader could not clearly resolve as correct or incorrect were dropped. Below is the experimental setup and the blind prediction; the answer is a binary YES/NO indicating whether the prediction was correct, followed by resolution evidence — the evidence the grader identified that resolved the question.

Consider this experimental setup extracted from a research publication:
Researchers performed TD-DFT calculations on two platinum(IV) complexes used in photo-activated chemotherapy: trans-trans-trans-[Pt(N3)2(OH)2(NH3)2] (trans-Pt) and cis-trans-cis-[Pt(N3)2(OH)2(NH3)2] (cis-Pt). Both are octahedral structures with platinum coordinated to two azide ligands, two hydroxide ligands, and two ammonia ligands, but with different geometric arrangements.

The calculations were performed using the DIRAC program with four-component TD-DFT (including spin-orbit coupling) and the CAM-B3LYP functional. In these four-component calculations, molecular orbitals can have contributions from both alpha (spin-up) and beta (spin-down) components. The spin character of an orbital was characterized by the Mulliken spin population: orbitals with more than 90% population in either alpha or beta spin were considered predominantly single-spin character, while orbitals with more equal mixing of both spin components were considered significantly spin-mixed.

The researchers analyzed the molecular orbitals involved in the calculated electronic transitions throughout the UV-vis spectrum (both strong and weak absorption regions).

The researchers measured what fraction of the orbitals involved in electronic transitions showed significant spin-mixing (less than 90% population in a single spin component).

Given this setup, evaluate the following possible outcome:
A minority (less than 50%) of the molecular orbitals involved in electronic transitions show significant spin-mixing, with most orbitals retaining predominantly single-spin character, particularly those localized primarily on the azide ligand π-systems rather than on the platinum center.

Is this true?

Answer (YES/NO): YES